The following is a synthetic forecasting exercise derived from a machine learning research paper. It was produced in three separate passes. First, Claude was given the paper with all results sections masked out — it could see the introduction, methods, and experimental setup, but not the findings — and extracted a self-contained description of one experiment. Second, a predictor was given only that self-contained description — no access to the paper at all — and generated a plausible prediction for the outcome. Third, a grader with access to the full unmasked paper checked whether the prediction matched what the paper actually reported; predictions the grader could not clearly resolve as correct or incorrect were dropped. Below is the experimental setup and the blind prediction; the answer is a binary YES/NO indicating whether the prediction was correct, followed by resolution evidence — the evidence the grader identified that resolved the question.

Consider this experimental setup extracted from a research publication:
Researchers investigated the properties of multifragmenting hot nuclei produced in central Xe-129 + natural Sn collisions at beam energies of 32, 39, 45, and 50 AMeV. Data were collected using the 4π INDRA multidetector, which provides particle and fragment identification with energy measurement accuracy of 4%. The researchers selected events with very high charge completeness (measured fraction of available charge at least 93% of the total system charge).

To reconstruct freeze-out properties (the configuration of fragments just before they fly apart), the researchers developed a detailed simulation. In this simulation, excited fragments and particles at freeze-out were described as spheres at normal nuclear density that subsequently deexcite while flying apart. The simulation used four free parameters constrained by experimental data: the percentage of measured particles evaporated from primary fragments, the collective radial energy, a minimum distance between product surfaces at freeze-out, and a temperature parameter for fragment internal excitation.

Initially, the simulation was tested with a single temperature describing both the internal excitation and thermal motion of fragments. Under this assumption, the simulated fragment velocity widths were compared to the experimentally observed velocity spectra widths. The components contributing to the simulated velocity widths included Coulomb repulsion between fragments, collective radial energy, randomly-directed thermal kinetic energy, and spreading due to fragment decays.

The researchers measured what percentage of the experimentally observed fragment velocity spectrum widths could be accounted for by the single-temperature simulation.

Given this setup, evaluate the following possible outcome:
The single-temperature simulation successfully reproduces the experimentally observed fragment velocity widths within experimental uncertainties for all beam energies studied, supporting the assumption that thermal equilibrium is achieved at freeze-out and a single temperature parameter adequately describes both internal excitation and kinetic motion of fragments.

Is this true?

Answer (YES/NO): NO